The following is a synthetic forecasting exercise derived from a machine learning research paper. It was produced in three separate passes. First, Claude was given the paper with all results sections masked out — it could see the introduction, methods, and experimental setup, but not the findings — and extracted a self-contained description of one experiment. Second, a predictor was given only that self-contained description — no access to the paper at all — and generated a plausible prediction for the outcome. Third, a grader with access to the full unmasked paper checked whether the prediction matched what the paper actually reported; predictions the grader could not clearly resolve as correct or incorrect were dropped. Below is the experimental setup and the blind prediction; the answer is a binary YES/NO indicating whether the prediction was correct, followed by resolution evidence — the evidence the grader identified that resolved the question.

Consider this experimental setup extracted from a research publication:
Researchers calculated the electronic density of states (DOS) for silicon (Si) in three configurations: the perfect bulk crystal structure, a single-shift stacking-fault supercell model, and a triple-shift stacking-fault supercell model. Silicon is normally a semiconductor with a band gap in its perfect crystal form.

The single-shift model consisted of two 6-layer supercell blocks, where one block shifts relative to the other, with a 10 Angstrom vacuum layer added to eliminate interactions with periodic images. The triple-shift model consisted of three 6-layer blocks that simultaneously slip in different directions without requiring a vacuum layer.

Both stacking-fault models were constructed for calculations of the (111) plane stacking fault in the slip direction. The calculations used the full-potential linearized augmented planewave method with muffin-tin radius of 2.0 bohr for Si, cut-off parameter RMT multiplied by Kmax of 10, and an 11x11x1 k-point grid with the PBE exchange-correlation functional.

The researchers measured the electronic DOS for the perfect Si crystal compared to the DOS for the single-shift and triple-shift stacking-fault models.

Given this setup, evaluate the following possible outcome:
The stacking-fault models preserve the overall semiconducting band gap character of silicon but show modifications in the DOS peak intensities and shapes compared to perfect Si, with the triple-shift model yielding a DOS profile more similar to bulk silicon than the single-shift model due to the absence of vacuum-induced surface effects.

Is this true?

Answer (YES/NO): NO